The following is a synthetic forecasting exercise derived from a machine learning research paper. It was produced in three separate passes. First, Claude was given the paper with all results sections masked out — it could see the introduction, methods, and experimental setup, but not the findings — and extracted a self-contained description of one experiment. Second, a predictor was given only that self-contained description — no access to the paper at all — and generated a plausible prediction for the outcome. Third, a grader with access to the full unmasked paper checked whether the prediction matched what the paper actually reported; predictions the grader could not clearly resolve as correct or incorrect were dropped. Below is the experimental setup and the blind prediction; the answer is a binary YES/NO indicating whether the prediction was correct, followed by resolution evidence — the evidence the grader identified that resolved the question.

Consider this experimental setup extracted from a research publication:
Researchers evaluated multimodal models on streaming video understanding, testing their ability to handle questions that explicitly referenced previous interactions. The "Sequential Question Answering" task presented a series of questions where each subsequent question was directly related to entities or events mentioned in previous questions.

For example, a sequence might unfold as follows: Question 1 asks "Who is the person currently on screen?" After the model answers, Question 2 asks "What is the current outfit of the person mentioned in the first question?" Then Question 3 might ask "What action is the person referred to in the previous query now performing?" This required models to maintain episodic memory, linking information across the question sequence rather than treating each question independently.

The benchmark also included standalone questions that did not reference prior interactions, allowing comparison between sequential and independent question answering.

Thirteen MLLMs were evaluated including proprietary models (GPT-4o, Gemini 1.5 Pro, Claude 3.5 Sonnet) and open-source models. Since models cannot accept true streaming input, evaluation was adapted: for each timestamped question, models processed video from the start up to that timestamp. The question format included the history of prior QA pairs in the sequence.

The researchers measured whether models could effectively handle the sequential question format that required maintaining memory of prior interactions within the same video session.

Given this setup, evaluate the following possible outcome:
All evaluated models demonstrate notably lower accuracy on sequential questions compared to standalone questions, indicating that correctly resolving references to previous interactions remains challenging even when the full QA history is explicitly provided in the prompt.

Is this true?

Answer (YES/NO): NO